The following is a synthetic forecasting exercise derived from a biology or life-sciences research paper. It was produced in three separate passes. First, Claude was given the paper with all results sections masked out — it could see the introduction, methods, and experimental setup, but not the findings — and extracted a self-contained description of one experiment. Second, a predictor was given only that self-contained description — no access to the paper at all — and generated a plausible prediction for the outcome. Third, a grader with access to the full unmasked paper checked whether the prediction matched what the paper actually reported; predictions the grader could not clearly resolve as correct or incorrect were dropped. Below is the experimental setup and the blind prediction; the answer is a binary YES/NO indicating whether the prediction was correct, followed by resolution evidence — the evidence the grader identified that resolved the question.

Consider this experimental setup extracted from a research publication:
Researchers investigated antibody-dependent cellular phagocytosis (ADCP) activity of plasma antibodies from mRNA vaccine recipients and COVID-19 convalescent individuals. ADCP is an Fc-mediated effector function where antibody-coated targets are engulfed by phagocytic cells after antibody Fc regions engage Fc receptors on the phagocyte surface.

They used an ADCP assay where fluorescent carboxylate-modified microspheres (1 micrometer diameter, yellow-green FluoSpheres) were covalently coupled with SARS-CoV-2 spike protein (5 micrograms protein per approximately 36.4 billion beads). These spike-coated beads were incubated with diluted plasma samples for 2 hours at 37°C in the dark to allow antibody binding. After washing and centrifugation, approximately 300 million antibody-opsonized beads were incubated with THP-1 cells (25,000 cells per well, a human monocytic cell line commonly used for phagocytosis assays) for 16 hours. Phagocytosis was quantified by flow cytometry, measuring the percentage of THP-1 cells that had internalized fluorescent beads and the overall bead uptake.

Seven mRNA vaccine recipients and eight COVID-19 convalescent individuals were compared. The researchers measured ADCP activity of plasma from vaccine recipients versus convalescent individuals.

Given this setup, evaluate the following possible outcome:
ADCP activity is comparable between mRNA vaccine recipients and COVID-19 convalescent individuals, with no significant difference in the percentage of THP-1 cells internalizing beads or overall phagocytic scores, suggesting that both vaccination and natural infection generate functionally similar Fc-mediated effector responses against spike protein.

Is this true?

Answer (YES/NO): NO